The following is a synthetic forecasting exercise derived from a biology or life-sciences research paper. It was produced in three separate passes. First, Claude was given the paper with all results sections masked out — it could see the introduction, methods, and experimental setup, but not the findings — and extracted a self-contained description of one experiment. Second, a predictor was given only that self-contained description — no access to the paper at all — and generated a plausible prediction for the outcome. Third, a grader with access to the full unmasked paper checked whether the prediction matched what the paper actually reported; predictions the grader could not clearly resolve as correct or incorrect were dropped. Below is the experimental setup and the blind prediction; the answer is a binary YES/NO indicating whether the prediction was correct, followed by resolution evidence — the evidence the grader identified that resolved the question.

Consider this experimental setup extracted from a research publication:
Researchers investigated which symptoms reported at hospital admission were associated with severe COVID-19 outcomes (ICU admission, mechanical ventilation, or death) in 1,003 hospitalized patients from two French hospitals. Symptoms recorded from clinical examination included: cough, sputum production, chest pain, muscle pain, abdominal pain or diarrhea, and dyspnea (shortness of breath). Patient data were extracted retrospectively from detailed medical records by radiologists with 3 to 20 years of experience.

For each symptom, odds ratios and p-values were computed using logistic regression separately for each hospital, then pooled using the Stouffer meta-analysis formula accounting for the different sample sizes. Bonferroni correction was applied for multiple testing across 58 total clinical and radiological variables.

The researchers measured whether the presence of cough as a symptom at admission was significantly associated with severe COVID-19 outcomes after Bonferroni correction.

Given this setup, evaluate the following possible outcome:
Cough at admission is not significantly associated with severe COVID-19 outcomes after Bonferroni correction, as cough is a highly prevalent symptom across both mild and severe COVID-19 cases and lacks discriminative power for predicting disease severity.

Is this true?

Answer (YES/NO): YES